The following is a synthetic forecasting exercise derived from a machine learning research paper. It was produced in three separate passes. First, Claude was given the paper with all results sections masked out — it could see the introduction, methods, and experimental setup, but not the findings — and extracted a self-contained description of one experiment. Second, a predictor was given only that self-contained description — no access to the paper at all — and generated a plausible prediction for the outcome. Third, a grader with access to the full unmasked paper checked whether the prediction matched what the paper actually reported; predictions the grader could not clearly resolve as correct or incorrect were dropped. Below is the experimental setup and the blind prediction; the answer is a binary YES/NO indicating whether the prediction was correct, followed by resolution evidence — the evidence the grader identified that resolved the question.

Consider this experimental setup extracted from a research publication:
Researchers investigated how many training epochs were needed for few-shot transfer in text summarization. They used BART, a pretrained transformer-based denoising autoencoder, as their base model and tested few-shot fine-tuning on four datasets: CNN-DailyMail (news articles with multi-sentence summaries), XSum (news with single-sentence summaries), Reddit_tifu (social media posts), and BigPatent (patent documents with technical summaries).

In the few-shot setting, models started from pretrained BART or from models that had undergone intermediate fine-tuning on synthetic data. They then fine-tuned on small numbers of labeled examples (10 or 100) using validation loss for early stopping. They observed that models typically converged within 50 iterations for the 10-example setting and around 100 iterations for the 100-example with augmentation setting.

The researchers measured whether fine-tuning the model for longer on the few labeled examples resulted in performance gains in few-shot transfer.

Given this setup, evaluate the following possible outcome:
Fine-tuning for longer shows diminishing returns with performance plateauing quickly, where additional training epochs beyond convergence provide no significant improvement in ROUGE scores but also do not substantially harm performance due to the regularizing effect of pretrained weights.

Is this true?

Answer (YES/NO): NO